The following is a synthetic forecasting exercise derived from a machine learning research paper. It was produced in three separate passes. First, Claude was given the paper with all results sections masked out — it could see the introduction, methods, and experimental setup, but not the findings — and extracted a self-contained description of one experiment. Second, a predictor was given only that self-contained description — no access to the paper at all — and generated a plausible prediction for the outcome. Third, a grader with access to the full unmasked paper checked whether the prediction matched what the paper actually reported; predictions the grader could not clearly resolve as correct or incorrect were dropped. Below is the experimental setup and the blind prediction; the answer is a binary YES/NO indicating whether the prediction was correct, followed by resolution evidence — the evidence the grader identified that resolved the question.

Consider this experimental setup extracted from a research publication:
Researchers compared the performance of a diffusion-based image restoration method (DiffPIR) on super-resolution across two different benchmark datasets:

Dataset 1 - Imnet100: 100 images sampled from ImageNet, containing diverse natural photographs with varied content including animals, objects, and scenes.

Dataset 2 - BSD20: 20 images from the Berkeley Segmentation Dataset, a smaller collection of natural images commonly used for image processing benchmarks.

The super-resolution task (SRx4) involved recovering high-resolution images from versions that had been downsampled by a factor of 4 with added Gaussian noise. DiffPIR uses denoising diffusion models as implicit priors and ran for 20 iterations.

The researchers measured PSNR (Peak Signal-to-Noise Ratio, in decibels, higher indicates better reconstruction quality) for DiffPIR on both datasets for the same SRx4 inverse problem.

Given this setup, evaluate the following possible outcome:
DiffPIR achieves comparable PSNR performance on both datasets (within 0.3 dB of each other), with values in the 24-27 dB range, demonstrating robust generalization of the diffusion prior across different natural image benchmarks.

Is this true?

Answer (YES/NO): NO